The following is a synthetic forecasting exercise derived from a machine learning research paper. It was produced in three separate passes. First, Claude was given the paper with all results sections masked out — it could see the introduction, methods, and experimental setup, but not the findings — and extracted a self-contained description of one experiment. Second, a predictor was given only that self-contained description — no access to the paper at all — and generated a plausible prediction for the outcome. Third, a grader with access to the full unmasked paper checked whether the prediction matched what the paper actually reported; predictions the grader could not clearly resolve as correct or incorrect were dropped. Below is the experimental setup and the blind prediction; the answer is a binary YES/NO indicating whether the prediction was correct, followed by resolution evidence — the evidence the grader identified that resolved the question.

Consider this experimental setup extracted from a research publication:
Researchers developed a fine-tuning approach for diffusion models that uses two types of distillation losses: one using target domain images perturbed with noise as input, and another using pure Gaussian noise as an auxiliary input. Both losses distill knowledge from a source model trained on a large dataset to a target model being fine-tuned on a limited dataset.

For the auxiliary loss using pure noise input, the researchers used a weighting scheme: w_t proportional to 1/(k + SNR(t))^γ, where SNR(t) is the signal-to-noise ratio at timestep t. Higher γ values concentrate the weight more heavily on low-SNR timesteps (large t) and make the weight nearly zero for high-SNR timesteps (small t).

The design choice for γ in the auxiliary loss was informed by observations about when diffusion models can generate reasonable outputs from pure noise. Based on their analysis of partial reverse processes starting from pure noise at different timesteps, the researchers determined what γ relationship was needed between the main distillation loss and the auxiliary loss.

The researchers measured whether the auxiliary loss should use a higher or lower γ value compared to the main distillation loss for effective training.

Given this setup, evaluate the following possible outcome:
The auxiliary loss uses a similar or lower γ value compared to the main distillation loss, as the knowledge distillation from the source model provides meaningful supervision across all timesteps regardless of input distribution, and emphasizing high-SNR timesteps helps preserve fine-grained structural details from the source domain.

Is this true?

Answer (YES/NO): YES